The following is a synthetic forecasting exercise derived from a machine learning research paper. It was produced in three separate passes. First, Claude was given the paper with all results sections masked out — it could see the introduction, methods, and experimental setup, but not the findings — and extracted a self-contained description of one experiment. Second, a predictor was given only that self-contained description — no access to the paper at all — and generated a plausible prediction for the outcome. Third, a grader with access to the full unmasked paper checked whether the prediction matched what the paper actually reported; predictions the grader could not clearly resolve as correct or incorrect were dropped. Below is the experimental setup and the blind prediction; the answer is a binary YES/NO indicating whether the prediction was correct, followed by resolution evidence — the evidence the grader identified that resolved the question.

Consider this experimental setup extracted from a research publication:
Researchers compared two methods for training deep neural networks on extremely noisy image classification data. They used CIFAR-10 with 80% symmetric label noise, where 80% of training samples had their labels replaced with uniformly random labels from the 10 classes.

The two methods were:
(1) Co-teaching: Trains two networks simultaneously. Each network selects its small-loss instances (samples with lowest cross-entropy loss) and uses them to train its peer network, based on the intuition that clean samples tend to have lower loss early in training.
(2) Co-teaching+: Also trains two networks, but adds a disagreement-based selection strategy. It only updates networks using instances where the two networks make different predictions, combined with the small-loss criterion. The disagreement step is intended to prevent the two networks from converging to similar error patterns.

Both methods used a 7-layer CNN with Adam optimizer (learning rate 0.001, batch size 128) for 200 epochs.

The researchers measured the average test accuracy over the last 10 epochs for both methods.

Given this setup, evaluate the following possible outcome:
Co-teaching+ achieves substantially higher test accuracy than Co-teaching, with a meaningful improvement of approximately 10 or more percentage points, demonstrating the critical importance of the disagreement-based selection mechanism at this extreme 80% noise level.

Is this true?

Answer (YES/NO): NO